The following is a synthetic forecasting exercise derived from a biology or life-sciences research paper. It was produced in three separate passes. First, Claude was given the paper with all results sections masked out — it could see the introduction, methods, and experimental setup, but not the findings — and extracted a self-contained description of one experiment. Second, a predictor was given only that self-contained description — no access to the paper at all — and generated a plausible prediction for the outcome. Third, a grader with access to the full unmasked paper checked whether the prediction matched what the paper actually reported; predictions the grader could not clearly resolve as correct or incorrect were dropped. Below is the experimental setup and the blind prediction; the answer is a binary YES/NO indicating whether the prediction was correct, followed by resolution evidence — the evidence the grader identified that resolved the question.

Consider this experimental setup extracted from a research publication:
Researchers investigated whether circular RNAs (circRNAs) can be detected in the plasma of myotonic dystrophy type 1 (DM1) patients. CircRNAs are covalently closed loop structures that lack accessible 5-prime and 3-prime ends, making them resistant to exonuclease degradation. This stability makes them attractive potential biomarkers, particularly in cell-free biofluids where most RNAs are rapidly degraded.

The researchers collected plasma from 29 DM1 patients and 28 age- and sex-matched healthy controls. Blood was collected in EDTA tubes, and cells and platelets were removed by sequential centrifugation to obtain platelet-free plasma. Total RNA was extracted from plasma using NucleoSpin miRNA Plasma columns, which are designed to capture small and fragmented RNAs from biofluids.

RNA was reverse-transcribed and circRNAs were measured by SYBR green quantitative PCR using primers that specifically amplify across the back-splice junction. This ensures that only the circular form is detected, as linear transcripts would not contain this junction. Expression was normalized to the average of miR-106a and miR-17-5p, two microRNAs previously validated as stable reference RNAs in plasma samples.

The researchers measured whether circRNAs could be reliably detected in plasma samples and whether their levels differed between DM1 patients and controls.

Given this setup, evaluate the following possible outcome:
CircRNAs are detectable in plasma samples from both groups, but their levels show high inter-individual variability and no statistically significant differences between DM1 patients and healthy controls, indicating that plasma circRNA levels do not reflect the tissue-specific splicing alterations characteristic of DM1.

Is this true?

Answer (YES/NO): YES